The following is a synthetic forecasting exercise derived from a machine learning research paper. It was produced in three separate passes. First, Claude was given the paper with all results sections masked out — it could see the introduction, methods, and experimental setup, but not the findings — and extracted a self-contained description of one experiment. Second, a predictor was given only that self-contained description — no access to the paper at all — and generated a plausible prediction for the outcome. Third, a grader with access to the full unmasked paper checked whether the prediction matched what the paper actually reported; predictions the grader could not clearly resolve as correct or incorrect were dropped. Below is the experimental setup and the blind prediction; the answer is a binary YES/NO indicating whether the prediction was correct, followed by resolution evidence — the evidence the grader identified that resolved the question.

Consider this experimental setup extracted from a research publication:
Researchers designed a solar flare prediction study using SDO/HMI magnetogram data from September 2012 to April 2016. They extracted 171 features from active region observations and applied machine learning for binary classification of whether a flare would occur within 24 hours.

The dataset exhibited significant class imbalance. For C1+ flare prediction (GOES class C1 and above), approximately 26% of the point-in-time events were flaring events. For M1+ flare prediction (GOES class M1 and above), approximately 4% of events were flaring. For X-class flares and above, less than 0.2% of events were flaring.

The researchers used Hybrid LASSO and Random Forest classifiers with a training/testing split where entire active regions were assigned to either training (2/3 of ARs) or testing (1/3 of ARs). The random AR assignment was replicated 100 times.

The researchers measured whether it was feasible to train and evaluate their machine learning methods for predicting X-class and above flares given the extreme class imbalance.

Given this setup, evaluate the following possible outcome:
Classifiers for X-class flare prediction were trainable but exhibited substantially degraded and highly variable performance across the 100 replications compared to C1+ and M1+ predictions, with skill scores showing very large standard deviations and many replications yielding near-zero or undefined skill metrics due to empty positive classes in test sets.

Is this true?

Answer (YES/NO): NO